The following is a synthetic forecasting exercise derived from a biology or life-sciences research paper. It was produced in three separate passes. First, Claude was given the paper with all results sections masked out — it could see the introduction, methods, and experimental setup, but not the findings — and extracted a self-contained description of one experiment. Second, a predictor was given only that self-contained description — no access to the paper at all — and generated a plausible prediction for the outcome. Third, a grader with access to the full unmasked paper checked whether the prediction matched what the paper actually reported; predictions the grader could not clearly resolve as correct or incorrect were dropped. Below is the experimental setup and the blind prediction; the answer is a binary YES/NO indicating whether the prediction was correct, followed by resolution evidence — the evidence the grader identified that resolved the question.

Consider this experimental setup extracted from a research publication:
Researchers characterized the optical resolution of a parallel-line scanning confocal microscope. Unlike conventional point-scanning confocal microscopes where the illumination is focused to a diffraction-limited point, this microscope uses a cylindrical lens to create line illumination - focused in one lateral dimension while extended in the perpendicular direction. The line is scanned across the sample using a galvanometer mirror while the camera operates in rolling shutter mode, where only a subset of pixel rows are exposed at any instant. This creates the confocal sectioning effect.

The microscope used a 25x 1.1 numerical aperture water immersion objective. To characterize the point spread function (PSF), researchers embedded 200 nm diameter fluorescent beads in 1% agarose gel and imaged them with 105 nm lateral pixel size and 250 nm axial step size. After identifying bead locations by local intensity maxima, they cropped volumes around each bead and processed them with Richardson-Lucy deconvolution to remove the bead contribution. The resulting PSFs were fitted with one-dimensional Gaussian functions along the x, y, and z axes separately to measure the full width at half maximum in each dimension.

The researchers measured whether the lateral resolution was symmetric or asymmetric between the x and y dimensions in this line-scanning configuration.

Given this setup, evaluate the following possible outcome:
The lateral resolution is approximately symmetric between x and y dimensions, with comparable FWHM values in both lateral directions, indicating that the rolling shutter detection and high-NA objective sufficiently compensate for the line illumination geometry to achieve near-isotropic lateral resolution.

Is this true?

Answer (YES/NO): NO